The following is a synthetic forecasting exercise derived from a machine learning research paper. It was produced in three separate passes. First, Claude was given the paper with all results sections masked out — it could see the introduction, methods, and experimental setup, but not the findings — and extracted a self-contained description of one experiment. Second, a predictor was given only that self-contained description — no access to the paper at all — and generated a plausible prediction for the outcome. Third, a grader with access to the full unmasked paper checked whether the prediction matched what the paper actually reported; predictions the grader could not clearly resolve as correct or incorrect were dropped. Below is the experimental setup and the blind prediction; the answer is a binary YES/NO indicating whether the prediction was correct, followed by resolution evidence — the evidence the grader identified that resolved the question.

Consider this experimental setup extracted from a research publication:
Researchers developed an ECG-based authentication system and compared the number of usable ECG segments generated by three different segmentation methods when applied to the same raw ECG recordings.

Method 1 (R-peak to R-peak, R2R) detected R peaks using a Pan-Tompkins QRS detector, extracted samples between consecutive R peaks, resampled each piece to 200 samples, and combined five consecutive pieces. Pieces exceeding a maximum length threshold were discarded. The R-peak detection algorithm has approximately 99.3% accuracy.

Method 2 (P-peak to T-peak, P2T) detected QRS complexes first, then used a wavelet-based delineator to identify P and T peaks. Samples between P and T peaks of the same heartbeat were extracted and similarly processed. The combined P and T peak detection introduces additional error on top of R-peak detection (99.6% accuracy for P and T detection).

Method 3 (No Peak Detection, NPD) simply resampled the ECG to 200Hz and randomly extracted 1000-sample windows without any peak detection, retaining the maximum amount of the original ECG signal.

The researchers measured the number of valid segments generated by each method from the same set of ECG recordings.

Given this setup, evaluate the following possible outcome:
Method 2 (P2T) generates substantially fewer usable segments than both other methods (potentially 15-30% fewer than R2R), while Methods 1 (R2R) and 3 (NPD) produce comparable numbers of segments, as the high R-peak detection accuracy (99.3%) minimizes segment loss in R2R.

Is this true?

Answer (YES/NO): NO